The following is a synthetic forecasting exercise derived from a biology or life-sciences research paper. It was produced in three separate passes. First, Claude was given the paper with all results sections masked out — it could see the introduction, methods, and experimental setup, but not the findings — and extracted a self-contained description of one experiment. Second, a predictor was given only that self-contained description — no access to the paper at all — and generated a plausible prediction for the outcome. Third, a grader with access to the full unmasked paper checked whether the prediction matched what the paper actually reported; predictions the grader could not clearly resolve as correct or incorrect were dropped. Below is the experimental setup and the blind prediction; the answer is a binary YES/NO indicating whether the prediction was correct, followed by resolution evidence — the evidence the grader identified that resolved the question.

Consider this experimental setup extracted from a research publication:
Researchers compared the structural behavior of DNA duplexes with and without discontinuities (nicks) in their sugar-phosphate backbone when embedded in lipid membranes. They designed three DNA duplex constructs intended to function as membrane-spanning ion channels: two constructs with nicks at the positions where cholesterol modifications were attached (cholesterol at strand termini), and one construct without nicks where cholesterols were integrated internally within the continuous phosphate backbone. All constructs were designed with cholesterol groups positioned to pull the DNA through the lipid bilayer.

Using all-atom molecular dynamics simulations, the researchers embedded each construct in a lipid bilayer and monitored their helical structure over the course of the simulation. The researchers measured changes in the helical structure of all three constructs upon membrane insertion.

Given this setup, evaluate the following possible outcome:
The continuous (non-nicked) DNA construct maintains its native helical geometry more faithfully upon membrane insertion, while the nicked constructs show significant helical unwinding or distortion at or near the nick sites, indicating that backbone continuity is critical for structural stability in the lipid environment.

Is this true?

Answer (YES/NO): YES